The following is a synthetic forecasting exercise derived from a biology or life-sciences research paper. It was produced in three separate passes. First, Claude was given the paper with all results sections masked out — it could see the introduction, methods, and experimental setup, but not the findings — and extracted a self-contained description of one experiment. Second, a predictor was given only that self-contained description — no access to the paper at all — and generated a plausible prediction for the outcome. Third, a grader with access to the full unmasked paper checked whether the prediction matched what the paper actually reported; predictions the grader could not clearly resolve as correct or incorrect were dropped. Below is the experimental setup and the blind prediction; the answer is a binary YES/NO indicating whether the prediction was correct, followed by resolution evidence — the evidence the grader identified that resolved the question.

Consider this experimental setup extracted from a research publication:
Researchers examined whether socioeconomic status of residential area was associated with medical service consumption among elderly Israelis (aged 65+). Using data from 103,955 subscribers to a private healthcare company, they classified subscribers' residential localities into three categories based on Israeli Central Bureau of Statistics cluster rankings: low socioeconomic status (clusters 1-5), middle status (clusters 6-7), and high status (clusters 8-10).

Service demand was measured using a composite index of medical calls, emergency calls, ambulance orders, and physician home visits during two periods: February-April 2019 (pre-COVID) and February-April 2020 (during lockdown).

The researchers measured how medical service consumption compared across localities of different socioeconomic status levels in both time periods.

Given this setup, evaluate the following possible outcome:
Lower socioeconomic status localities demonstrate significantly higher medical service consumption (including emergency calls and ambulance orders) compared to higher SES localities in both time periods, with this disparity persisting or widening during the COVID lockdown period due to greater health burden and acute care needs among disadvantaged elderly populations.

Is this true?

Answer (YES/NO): YES